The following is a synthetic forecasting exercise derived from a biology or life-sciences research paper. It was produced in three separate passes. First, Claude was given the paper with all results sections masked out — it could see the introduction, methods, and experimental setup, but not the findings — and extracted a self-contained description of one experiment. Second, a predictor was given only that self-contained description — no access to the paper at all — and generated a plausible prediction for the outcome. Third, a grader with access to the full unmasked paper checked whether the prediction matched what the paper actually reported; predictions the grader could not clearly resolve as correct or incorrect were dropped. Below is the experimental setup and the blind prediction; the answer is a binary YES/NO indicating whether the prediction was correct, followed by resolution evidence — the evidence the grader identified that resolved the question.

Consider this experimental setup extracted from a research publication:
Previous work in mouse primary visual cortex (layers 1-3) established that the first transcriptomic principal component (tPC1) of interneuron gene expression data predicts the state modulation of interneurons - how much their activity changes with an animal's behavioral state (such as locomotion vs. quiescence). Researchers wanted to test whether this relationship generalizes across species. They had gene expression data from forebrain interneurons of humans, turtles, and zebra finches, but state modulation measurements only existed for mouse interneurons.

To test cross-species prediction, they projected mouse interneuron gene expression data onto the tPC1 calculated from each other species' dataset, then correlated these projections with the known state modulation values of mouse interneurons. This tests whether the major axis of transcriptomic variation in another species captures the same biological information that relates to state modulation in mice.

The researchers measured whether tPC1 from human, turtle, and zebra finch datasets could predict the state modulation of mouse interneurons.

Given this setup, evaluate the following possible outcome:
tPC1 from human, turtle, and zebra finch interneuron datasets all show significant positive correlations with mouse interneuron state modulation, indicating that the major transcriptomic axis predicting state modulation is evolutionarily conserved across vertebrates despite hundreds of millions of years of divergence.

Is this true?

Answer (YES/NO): NO